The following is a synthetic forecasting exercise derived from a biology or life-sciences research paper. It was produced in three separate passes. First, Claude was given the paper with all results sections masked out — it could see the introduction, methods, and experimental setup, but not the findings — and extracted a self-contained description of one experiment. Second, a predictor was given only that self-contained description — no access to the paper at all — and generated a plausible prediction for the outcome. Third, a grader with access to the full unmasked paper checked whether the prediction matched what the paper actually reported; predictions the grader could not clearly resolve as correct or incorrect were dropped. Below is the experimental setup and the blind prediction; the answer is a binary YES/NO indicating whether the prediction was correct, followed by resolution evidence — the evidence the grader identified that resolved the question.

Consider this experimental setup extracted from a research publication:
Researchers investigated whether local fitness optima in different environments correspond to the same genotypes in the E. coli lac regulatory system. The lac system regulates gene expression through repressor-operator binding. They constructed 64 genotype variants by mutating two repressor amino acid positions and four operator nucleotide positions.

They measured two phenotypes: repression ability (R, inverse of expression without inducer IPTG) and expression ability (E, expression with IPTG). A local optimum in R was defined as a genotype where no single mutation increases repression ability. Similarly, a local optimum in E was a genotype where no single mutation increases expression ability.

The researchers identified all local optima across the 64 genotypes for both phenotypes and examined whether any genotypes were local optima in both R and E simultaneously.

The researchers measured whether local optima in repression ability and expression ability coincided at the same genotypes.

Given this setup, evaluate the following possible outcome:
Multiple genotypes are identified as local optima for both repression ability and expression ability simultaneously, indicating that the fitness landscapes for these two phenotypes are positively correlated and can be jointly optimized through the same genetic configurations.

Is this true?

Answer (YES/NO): NO